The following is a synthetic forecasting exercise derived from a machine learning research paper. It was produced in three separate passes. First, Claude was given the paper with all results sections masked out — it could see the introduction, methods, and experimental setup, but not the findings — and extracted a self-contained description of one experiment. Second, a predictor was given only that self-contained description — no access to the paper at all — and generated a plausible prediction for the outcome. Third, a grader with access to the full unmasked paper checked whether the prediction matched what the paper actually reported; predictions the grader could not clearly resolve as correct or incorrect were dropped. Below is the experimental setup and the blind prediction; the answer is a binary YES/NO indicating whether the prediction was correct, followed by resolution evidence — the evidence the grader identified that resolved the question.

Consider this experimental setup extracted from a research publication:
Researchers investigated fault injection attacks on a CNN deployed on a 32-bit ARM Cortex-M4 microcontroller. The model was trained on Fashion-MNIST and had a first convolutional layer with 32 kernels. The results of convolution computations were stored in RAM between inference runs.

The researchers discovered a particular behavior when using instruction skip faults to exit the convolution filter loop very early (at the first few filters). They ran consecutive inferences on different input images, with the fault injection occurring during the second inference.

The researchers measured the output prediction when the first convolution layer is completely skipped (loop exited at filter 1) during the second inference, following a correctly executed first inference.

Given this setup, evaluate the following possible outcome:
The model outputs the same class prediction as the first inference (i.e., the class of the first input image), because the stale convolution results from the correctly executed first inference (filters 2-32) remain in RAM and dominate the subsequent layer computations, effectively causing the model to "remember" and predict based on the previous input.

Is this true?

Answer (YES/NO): YES